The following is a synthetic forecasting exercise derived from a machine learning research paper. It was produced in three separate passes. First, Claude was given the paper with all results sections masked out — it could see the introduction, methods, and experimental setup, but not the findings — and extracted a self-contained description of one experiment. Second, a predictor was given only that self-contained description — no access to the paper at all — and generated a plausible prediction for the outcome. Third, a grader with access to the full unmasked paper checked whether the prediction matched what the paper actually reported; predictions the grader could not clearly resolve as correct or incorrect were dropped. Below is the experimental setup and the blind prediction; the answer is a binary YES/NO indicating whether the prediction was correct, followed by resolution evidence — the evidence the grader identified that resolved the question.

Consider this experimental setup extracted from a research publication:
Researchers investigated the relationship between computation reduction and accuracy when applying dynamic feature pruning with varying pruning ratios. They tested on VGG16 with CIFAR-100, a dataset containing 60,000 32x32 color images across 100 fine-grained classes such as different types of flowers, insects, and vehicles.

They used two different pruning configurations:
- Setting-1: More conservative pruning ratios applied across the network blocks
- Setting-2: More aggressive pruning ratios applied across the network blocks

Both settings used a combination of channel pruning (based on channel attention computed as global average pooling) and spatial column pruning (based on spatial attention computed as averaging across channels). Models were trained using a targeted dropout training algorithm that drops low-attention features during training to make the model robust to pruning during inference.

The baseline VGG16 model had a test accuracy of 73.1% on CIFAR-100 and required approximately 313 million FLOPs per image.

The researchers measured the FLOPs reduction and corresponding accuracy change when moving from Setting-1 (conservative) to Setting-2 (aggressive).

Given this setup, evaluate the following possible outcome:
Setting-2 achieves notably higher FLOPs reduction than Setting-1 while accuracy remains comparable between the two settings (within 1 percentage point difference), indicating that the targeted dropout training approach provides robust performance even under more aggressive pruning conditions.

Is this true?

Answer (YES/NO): YES